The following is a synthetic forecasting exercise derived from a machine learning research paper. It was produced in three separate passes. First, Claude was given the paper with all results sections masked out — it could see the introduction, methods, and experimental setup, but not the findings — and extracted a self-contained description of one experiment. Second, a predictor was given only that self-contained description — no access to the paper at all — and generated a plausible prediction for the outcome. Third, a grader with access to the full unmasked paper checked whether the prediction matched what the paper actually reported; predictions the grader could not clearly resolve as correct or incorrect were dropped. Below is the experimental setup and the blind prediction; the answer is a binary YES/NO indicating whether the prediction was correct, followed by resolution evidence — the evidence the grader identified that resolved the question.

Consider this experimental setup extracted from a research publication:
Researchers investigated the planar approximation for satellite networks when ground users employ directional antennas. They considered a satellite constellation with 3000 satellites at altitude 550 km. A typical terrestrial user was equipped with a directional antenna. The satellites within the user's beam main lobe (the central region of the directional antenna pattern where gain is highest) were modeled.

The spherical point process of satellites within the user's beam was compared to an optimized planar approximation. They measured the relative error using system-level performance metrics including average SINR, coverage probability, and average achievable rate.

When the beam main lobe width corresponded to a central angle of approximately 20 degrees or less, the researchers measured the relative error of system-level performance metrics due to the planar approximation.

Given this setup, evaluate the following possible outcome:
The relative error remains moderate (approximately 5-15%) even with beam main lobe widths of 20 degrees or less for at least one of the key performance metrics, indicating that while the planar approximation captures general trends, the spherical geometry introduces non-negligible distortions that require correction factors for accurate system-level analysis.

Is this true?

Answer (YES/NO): NO